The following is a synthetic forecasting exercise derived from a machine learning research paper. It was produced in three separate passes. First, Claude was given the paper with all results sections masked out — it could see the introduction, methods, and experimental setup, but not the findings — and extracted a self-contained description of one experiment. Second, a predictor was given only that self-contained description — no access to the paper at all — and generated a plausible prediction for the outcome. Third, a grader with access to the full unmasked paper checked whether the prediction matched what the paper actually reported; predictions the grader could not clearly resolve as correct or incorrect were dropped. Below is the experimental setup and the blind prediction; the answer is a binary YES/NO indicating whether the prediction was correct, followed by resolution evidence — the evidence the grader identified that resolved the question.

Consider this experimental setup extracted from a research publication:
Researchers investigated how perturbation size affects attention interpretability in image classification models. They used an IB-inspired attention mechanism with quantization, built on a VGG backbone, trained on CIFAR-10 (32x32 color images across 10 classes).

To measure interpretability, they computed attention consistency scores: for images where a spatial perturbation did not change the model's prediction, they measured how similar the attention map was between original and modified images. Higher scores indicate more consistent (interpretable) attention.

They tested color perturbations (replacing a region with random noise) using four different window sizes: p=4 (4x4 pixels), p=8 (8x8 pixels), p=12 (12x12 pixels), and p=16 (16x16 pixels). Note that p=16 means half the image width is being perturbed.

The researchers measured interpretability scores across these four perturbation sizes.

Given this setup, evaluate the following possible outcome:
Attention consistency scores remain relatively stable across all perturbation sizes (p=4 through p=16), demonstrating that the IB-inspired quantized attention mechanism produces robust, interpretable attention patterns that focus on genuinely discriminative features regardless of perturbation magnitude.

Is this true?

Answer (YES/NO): NO